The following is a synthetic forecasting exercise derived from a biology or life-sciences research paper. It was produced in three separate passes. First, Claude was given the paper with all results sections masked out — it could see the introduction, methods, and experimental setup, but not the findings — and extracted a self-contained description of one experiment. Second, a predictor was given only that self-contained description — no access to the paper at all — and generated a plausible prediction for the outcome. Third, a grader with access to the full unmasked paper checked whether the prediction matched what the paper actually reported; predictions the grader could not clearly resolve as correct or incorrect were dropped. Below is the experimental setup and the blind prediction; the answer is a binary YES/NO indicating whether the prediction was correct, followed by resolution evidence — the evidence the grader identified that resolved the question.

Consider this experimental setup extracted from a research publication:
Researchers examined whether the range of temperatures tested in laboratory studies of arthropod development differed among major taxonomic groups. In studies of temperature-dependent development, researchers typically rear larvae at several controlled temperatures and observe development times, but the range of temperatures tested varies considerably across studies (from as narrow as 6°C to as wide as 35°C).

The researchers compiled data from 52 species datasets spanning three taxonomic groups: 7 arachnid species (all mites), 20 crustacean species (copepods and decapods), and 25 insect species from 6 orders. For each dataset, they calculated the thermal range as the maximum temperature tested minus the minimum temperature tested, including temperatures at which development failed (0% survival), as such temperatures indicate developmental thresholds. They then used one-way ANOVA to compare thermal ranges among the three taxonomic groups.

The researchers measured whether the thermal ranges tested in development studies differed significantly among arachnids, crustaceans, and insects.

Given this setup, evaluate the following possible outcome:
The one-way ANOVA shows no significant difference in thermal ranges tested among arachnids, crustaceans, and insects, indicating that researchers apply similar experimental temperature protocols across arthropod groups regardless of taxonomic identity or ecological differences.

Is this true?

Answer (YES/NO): NO